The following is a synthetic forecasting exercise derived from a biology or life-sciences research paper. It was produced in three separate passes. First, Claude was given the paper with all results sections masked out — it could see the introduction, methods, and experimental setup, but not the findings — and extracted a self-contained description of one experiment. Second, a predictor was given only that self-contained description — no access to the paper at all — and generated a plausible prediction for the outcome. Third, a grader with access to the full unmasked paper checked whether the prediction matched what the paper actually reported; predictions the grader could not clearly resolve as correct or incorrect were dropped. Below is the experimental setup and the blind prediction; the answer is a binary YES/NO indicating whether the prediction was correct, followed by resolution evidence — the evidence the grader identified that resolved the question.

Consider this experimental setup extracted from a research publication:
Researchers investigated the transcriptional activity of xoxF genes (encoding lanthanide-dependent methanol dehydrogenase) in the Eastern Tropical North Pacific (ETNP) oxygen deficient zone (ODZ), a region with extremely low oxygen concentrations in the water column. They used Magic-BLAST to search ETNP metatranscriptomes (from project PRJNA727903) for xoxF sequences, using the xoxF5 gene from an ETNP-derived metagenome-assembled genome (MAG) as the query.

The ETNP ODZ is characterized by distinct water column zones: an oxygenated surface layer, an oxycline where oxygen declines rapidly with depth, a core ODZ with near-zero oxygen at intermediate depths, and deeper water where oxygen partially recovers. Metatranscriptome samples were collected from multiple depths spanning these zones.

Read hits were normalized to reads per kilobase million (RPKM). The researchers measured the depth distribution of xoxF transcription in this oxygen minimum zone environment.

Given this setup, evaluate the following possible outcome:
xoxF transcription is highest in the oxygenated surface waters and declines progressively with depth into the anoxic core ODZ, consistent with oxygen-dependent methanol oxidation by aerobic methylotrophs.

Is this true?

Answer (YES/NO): NO